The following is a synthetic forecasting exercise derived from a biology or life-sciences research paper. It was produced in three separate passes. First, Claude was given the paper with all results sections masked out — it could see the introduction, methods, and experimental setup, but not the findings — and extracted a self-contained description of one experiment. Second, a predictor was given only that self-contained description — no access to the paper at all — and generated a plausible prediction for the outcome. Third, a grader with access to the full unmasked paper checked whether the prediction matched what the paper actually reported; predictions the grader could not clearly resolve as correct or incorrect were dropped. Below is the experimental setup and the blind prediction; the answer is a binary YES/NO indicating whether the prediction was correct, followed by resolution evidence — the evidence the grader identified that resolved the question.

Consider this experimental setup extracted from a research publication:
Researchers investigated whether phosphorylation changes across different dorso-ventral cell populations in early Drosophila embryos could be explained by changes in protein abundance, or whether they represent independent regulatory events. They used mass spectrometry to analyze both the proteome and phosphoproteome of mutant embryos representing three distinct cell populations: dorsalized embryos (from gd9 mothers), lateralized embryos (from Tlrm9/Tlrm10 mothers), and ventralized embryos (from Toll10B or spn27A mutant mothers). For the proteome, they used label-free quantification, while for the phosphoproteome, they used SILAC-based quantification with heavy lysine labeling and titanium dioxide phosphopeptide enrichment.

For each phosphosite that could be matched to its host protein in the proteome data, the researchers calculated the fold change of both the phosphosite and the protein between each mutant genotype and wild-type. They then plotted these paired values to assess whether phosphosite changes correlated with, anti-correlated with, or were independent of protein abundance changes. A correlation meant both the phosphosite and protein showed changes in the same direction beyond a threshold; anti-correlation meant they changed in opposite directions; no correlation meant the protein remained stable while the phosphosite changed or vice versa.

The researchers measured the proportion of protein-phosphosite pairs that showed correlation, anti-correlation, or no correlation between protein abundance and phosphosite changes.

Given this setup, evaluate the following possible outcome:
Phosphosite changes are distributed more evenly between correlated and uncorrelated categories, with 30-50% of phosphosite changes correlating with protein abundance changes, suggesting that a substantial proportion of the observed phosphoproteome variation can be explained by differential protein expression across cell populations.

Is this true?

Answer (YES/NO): NO